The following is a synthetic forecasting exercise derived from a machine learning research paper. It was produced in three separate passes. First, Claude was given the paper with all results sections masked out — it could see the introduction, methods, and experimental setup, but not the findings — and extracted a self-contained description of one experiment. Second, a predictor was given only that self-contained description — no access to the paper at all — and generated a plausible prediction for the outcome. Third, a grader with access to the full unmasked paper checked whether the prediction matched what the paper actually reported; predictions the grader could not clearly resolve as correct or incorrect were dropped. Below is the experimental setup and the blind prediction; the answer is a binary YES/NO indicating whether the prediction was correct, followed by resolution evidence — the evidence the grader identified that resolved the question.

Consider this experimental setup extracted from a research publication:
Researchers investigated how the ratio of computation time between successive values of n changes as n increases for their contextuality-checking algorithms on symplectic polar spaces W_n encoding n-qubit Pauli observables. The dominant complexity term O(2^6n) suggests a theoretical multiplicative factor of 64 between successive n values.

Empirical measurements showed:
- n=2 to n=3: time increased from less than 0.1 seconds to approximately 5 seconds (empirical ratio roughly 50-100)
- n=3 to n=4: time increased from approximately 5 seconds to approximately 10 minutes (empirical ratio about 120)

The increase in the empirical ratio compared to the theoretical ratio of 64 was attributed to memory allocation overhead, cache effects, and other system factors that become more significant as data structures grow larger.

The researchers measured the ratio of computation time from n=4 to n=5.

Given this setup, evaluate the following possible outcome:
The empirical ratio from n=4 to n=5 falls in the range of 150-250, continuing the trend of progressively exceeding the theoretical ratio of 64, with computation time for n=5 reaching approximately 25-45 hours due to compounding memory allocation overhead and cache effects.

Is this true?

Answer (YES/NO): NO